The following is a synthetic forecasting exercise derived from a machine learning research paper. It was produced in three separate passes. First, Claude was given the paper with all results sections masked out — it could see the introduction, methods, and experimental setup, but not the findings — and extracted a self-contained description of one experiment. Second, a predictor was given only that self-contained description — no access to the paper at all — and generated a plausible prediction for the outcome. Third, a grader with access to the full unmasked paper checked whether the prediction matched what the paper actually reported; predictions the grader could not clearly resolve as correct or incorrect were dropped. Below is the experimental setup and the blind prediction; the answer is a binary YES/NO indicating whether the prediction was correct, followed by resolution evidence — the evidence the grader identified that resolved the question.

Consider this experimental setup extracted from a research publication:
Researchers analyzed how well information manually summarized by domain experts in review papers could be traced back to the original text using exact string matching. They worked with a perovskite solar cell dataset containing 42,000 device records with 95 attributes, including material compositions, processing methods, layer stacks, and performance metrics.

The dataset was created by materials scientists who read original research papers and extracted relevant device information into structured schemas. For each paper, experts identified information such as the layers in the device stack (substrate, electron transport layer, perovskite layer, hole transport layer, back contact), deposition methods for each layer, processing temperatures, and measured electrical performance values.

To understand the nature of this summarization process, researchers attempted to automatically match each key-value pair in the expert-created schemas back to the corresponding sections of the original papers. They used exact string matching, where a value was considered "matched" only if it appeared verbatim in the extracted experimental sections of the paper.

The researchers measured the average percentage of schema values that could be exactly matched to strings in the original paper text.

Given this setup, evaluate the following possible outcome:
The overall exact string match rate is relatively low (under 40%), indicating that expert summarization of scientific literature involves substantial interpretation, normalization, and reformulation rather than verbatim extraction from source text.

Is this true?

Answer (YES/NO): NO